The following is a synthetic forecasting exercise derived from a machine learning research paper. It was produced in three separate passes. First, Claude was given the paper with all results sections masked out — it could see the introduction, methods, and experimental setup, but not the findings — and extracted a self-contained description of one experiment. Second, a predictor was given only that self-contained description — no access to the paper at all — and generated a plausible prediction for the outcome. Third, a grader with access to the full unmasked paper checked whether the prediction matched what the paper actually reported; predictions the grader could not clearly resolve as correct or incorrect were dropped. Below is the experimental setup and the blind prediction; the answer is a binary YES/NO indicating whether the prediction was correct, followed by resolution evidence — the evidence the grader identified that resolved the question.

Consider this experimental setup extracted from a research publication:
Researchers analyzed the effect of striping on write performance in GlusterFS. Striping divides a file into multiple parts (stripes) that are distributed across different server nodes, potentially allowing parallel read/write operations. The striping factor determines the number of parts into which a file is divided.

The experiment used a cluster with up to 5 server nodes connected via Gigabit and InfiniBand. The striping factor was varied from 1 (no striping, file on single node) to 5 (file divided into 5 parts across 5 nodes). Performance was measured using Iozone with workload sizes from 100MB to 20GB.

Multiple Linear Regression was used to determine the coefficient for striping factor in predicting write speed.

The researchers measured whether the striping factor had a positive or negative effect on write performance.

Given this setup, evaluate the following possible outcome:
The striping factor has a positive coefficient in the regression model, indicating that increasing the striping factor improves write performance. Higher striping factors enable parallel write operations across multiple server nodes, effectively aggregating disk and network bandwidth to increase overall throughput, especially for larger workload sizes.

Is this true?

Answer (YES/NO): YES